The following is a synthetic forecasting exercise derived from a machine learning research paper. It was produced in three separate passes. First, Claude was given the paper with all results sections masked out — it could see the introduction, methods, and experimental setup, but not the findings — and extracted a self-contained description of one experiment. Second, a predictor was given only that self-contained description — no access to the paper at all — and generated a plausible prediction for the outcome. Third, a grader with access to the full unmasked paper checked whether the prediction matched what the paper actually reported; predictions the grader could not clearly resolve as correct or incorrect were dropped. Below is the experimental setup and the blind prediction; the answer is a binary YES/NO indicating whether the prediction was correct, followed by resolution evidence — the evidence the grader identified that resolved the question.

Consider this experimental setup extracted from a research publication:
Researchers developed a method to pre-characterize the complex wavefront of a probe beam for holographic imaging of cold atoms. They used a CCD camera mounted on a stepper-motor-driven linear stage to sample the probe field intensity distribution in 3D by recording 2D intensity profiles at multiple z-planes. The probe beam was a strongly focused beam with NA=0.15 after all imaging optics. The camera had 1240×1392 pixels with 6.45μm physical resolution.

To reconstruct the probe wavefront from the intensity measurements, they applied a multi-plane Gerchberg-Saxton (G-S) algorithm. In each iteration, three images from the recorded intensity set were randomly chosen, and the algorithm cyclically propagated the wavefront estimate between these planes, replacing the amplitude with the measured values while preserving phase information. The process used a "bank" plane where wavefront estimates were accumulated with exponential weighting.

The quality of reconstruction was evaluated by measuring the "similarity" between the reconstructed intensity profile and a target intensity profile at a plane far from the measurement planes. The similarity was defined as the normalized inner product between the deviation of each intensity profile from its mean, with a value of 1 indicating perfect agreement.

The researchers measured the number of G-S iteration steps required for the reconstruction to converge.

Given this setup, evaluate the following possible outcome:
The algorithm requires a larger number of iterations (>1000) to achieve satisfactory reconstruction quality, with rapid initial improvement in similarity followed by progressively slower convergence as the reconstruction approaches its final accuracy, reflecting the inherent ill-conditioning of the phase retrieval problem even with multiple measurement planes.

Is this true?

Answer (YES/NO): NO